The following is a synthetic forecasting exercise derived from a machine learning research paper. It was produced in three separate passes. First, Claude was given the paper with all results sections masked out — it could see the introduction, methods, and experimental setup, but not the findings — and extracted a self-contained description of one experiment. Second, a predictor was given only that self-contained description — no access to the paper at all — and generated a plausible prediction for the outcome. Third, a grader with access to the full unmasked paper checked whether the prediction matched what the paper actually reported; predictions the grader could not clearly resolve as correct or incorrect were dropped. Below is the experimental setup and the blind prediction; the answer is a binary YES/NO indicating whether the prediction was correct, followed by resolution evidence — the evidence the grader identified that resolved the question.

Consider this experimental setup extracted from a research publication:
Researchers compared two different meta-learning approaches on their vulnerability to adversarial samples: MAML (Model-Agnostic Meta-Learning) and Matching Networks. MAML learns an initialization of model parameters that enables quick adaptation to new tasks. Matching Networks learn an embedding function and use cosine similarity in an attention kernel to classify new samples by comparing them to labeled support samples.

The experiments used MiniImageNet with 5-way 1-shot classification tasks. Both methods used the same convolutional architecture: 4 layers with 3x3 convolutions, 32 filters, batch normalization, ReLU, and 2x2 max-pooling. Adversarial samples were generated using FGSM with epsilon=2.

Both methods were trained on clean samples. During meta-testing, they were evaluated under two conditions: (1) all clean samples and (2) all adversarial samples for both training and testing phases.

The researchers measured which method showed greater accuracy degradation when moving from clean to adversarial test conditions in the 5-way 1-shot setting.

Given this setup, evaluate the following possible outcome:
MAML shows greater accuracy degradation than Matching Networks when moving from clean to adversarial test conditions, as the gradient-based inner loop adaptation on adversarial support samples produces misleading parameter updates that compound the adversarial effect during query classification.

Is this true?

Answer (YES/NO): YES